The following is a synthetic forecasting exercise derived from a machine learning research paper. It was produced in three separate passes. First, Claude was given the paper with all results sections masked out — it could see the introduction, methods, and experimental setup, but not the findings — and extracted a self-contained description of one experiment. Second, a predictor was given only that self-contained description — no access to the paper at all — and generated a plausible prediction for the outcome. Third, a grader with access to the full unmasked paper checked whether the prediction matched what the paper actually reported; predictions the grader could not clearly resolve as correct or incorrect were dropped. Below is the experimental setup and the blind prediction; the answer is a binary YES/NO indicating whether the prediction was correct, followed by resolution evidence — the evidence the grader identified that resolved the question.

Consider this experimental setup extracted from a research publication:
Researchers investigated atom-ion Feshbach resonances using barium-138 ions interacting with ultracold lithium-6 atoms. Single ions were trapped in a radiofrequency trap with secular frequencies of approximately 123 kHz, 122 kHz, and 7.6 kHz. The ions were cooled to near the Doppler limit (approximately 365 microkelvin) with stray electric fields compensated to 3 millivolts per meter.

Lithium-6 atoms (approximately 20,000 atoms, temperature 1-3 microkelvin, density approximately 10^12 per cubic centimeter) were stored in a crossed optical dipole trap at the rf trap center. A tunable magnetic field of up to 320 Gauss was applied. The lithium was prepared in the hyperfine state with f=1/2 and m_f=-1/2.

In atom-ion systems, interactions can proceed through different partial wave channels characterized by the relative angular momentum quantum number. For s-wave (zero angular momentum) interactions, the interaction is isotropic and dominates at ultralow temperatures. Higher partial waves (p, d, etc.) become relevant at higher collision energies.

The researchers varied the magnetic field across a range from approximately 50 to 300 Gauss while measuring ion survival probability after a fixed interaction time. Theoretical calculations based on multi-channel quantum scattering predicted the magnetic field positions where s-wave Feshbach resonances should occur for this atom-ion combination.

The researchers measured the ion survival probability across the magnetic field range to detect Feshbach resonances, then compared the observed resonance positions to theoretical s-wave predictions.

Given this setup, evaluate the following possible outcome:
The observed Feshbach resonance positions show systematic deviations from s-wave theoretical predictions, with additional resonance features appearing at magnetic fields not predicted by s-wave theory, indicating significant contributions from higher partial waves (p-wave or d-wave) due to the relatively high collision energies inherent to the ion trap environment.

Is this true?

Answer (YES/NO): NO